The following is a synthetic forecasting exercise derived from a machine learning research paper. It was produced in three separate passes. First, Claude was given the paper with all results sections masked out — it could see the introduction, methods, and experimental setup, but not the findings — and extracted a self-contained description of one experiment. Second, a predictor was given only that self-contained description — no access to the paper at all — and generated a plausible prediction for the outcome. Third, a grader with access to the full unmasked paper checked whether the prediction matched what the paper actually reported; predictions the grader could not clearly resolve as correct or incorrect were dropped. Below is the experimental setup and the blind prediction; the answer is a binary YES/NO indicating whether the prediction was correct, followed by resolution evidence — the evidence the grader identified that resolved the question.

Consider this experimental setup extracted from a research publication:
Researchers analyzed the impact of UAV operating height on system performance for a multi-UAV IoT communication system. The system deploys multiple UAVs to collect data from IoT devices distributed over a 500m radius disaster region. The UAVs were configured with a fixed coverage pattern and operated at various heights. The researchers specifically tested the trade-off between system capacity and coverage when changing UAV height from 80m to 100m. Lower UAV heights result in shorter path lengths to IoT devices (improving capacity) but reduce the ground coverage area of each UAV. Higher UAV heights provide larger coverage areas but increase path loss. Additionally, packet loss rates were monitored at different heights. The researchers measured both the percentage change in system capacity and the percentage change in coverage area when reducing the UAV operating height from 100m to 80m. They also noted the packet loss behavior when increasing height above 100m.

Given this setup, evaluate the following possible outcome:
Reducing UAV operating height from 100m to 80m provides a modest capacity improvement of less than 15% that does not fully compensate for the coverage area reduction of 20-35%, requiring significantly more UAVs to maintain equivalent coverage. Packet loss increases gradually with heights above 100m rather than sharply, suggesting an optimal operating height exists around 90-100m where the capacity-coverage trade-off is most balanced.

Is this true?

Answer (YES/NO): NO